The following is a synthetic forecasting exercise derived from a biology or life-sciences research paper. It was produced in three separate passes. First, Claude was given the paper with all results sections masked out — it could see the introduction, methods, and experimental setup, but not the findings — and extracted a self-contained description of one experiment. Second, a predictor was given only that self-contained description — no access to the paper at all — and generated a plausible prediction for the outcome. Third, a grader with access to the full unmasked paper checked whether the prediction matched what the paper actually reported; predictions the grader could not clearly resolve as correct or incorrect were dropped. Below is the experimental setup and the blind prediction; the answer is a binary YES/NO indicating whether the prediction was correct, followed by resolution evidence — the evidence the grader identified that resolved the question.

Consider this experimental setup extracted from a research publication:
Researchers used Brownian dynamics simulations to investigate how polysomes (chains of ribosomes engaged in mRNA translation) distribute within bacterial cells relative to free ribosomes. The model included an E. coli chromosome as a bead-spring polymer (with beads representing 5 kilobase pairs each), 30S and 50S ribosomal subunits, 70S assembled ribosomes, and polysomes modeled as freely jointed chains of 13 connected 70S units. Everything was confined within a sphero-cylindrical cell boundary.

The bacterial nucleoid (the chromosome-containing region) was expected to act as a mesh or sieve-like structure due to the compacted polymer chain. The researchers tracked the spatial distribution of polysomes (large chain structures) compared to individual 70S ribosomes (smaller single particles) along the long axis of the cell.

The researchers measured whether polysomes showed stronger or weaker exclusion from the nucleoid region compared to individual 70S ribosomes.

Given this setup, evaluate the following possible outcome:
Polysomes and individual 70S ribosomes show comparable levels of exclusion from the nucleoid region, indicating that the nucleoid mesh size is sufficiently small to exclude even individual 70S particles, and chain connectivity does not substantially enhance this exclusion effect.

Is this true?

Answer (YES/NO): NO